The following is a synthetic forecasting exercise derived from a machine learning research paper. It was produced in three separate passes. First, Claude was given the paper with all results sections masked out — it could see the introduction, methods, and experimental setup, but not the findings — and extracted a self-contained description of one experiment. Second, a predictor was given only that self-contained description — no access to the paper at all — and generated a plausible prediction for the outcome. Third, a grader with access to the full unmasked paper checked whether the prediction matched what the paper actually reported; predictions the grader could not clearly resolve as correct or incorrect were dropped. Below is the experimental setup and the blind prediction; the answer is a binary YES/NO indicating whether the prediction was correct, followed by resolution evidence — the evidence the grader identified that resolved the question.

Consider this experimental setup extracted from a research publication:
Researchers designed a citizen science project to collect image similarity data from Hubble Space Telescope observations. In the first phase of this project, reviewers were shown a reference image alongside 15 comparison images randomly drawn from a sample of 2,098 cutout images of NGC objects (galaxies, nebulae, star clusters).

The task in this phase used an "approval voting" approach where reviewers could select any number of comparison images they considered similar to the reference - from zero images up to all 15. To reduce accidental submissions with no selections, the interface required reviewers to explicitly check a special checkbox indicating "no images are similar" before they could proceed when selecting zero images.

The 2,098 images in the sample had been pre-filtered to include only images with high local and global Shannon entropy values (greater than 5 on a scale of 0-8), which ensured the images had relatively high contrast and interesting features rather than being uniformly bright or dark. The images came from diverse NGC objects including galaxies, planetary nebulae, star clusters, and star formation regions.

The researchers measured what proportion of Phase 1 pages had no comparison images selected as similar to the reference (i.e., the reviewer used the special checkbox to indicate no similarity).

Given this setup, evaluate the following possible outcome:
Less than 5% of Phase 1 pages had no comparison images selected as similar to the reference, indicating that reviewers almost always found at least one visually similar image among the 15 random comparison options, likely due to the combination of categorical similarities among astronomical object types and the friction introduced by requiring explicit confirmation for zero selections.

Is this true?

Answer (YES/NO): NO